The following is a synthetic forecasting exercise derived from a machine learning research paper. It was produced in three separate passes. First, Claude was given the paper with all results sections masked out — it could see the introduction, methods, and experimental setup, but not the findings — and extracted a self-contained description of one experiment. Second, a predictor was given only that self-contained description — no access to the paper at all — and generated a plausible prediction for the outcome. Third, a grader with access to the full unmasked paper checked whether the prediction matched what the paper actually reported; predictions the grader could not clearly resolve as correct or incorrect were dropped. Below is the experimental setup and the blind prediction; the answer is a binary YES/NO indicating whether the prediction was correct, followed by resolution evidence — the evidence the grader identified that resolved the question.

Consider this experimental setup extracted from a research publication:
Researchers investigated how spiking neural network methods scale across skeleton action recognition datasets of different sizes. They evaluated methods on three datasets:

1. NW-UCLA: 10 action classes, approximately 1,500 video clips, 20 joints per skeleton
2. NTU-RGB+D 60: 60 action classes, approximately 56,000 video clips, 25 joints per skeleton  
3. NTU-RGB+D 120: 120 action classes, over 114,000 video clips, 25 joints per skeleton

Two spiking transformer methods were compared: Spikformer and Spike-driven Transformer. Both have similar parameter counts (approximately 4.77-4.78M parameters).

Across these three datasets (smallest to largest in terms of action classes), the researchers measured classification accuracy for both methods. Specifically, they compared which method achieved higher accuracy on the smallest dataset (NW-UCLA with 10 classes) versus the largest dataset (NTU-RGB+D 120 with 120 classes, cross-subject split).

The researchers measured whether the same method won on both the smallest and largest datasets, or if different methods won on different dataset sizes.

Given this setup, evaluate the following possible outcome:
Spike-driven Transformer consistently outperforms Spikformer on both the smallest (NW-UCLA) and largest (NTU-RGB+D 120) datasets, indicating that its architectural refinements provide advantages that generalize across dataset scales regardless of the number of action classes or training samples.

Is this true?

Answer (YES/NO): NO